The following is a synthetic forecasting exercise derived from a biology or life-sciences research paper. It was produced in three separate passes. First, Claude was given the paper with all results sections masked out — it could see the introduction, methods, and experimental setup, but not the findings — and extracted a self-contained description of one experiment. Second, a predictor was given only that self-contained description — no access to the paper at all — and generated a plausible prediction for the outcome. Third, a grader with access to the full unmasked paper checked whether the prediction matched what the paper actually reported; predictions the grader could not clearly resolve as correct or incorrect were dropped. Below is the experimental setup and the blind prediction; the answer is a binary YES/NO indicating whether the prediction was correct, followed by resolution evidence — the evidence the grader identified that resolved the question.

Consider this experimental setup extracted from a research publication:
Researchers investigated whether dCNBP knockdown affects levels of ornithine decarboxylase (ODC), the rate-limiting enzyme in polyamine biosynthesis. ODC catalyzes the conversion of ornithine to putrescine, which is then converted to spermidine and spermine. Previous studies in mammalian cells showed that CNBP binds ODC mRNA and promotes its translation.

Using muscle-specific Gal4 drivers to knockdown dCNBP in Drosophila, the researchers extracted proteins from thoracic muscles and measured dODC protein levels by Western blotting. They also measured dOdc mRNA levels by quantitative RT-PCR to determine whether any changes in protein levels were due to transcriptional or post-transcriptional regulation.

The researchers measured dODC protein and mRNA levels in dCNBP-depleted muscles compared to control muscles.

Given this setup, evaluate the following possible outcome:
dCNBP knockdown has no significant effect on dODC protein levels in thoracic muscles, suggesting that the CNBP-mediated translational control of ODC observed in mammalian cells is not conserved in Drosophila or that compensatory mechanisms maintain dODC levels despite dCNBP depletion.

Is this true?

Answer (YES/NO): NO